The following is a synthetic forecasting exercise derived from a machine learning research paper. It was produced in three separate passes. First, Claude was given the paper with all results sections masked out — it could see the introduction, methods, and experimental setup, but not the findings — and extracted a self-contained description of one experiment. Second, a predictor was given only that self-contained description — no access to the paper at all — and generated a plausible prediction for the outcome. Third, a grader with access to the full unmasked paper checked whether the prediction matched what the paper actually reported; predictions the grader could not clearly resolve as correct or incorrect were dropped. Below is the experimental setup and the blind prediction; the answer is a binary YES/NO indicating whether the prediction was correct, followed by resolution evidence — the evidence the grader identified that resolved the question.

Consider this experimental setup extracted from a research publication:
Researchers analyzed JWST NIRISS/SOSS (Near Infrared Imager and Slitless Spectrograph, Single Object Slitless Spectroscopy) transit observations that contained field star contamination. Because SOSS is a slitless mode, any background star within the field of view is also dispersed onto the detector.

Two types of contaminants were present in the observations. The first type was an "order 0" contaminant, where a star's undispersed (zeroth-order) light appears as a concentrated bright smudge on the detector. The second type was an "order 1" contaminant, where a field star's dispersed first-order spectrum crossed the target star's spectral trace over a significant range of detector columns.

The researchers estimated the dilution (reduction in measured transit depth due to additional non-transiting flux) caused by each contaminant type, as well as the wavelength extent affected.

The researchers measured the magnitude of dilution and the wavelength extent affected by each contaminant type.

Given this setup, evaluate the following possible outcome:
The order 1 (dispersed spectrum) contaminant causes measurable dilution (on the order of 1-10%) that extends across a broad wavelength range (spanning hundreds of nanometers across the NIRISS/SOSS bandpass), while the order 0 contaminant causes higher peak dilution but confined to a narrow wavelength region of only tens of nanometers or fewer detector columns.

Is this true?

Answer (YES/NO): NO